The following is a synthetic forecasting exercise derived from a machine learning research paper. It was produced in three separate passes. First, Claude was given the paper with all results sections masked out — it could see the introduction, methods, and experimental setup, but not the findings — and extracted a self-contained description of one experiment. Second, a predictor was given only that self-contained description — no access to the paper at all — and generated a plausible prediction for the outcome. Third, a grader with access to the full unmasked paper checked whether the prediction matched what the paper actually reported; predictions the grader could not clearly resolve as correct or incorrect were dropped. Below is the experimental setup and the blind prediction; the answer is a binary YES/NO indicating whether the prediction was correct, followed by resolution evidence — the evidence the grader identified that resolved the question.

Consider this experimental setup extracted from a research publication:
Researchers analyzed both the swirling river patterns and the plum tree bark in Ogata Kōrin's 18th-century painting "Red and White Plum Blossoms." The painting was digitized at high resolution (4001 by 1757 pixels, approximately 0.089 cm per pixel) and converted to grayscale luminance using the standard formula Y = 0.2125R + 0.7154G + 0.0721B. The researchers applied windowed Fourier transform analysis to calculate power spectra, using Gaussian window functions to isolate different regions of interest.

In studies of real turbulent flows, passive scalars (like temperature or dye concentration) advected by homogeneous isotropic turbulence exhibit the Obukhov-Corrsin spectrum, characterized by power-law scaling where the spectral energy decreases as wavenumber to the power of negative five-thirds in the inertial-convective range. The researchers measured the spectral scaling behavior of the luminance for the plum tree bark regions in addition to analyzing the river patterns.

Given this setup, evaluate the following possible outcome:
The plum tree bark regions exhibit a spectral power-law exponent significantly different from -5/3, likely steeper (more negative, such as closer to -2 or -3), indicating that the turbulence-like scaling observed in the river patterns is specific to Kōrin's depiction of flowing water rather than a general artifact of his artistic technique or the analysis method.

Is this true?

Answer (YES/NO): NO